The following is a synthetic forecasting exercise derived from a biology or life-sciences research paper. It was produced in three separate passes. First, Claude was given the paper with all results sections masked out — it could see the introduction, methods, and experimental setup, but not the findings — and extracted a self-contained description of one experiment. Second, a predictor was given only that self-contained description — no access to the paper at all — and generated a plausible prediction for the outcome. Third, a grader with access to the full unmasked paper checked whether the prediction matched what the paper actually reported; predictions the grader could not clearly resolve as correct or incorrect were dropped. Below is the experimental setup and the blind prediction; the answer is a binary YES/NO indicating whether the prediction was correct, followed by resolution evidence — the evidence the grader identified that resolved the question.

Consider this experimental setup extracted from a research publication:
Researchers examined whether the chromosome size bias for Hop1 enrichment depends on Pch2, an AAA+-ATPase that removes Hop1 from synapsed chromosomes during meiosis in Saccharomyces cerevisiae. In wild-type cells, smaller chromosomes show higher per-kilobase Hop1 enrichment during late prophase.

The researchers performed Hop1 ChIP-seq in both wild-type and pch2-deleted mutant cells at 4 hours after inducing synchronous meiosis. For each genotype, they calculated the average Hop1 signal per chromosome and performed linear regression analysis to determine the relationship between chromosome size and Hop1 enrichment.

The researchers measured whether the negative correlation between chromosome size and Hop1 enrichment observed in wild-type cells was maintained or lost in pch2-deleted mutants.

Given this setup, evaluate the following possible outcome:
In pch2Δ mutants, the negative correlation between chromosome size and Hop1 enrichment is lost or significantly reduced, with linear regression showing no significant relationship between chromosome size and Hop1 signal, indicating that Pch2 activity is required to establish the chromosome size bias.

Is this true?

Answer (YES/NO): YES